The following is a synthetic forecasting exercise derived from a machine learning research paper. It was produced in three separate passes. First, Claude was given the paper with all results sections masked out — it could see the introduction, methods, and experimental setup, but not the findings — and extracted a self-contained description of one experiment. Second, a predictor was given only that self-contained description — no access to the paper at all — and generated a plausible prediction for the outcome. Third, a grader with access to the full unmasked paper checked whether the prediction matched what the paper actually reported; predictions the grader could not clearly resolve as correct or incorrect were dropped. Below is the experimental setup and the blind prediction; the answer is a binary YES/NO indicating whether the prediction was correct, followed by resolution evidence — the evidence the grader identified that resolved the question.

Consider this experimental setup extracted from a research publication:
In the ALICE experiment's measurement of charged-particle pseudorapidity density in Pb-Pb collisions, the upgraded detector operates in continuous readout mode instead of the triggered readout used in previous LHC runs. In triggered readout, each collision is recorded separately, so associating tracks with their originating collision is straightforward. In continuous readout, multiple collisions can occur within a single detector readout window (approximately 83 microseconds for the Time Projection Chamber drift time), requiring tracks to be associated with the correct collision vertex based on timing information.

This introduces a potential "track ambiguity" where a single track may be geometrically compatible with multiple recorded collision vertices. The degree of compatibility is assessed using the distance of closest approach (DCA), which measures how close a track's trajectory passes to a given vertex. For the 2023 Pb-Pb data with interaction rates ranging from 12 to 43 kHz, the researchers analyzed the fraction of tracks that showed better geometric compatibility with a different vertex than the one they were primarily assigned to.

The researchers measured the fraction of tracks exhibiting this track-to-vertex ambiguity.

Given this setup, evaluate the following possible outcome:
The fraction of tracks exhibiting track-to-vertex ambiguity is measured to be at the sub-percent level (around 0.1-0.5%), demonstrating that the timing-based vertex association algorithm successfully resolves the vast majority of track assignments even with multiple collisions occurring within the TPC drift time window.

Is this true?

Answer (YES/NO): YES